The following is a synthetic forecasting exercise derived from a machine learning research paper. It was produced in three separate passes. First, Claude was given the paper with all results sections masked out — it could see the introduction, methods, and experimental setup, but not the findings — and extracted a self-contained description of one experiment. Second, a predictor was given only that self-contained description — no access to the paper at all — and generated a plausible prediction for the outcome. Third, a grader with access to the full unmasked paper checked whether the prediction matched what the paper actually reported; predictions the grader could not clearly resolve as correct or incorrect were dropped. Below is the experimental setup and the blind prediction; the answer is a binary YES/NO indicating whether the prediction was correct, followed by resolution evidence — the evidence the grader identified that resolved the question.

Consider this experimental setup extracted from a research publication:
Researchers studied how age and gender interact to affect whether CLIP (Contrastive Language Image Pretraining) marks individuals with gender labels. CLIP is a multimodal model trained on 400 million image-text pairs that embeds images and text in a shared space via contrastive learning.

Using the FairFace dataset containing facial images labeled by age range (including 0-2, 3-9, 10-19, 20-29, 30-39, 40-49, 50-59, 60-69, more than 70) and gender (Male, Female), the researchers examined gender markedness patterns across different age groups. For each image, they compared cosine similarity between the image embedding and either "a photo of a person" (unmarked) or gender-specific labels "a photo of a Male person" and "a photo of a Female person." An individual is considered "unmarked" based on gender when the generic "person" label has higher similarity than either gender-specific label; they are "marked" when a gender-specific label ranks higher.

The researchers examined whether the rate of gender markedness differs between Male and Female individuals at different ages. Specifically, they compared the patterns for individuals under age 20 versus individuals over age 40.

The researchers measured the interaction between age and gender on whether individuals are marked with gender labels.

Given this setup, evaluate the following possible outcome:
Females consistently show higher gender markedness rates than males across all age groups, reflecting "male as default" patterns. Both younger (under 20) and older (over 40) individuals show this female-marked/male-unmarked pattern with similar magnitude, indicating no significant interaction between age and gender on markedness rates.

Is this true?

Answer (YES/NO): NO